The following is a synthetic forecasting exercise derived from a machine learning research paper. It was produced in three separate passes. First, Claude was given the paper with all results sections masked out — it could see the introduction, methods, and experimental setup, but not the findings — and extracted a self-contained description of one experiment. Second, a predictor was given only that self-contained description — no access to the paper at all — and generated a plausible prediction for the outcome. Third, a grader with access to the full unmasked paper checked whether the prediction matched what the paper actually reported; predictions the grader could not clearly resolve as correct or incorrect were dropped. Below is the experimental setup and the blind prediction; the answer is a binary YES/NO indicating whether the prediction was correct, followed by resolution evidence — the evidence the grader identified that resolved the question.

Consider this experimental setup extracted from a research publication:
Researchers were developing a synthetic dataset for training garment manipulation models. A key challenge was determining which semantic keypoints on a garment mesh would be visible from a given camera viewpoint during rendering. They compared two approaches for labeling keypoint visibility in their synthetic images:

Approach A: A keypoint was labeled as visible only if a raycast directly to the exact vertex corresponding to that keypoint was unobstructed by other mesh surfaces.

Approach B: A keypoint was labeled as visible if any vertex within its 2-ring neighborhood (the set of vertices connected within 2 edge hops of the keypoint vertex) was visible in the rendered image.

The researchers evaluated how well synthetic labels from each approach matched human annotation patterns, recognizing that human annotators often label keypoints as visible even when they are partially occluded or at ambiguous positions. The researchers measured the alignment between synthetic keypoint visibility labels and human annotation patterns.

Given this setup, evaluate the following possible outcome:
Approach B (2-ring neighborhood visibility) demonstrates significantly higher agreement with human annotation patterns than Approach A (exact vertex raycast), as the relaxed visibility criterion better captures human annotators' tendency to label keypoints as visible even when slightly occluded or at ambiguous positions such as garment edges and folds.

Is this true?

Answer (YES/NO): YES